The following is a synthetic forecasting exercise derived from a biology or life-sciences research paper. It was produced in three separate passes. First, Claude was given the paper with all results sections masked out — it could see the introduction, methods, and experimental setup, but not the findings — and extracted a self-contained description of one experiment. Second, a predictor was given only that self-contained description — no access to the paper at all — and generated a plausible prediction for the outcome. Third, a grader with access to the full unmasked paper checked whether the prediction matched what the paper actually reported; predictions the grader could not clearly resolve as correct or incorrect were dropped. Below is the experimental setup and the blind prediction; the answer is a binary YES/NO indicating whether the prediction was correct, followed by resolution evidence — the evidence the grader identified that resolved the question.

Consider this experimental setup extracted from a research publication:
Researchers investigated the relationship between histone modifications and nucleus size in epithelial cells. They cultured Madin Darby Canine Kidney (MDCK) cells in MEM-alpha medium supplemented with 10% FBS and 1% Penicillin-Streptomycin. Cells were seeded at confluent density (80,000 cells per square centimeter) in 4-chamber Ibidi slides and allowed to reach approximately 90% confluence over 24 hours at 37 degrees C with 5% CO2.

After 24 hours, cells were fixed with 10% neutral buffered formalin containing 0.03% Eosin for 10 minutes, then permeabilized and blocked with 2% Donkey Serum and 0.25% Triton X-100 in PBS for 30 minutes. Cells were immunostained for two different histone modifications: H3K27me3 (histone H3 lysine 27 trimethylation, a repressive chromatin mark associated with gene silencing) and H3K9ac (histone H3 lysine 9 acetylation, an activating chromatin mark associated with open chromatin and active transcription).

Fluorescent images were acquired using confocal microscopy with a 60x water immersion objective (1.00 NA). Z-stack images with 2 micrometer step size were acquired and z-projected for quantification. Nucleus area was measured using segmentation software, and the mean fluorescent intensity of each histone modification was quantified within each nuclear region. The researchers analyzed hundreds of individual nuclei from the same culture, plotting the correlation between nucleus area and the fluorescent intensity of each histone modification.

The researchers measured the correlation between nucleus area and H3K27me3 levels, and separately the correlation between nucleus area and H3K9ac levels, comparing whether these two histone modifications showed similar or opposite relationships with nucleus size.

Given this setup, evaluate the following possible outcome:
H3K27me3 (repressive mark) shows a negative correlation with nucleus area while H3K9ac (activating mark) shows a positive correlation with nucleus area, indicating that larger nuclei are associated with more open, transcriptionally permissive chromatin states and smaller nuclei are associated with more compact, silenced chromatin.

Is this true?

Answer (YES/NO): YES